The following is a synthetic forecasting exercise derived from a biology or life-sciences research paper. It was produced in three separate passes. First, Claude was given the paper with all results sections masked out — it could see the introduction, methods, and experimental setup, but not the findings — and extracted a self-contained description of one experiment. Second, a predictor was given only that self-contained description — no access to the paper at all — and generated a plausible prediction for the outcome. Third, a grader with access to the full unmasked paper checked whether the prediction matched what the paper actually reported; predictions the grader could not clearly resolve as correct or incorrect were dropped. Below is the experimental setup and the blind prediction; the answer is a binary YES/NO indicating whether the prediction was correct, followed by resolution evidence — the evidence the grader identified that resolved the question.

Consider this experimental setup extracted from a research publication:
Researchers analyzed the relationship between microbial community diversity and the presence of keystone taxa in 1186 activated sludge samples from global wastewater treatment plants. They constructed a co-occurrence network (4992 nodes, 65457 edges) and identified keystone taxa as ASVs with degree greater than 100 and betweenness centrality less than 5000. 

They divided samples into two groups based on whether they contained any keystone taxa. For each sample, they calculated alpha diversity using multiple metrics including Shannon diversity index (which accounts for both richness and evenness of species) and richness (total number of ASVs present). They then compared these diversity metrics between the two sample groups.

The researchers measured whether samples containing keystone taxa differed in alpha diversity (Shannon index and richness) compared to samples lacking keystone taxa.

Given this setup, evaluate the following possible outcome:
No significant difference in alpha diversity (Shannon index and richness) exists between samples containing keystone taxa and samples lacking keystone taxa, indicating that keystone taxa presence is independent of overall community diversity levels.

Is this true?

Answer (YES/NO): NO